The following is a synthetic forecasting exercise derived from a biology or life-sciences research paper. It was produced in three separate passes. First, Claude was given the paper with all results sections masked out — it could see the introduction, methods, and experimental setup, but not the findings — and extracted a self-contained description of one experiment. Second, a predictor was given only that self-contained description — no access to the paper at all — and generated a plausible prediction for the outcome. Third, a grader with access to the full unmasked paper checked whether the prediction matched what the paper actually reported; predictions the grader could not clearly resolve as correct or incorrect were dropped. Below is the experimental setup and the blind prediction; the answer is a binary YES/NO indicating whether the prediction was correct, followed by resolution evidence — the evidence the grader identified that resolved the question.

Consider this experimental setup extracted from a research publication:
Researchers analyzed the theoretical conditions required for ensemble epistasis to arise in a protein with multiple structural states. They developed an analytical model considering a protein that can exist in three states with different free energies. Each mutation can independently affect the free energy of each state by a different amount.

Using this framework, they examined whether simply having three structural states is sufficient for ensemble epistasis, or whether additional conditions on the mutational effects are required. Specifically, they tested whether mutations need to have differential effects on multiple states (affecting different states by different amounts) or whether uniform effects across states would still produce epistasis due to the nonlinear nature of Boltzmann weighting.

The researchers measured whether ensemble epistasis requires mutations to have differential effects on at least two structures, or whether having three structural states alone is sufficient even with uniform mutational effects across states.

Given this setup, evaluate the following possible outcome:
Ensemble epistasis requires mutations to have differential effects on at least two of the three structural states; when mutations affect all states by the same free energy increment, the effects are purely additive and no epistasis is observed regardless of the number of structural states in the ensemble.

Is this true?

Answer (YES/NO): YES